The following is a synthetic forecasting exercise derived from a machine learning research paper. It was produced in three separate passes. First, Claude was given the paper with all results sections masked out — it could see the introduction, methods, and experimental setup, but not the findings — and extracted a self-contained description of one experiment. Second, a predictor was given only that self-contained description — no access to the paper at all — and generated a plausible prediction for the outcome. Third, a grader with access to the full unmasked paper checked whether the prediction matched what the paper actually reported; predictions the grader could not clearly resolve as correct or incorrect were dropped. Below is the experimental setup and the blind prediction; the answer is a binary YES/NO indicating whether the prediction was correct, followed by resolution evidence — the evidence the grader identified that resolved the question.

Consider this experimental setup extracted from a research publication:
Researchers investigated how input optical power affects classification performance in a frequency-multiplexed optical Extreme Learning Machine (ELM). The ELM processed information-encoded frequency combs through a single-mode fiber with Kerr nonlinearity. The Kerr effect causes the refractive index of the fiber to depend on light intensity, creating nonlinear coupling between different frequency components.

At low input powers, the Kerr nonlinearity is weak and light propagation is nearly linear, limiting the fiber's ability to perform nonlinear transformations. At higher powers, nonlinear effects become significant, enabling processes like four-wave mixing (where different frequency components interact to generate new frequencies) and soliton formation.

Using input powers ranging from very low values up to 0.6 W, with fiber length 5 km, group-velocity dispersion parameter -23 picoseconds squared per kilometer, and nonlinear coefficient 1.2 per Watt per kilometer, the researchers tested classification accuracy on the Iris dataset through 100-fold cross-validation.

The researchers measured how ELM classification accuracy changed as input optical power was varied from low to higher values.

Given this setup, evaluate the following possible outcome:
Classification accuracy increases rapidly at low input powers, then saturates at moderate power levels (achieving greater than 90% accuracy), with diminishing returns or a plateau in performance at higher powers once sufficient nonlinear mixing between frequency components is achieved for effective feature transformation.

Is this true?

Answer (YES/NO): NO